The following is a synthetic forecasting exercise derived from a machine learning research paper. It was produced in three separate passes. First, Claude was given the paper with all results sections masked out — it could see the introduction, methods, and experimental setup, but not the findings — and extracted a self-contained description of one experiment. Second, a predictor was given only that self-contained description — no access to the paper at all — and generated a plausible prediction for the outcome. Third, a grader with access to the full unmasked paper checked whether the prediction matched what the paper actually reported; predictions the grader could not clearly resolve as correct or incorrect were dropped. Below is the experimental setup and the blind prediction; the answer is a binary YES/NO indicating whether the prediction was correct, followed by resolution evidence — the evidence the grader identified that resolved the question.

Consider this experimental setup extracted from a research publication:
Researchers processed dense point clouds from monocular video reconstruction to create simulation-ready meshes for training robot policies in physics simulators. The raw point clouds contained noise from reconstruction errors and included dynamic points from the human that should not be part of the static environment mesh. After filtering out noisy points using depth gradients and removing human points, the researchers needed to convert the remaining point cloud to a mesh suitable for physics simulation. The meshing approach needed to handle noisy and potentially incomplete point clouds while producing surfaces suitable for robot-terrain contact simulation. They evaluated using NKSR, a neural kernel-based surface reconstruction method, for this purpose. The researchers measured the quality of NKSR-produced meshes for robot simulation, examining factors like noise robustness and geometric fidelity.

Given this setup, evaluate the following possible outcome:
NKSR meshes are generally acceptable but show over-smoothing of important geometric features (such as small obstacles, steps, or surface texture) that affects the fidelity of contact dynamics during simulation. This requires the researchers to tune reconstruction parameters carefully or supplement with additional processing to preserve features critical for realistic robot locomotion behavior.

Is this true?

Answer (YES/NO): NO